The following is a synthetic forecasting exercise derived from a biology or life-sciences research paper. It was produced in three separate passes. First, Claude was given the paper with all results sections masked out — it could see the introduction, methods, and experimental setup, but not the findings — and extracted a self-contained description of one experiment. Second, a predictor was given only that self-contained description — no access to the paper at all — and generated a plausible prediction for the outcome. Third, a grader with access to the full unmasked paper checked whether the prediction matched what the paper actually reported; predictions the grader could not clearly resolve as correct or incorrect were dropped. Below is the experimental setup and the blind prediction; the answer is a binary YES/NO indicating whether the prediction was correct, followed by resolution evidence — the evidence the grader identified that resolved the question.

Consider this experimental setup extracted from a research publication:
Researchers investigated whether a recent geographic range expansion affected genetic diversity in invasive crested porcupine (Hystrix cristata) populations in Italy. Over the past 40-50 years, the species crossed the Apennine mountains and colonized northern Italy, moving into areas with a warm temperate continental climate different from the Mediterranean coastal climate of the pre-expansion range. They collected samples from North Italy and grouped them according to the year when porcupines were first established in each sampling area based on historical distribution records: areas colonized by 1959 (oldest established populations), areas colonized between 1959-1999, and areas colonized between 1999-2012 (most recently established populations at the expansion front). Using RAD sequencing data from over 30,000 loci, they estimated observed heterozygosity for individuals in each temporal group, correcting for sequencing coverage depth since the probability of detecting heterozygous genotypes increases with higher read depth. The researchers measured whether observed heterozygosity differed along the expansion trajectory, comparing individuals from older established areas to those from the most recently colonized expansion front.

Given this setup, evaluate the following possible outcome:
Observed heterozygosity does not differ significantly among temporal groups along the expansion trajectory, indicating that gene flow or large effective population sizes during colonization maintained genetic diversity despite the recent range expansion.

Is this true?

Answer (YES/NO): NO